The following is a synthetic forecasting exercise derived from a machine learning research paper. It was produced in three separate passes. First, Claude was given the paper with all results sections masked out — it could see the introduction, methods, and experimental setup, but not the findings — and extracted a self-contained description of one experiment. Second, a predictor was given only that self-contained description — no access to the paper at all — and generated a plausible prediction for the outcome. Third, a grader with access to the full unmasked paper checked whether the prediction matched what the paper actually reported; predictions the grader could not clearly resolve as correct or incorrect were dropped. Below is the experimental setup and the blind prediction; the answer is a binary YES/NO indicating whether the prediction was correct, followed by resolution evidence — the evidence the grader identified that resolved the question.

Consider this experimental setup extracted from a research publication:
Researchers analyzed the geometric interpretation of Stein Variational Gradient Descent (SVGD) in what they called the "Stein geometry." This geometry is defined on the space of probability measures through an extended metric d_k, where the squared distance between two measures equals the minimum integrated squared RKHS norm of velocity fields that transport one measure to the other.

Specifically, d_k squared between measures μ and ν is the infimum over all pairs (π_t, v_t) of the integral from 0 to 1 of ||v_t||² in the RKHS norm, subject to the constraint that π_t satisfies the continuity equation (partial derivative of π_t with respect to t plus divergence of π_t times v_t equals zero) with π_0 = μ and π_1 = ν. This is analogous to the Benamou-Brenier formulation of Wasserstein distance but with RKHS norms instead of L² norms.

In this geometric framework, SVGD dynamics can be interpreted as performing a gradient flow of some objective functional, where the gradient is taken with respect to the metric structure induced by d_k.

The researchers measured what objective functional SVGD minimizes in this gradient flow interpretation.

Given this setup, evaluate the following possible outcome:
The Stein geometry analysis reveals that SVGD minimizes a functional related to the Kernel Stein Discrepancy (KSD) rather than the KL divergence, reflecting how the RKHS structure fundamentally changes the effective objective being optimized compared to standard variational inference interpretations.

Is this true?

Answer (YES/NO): NO